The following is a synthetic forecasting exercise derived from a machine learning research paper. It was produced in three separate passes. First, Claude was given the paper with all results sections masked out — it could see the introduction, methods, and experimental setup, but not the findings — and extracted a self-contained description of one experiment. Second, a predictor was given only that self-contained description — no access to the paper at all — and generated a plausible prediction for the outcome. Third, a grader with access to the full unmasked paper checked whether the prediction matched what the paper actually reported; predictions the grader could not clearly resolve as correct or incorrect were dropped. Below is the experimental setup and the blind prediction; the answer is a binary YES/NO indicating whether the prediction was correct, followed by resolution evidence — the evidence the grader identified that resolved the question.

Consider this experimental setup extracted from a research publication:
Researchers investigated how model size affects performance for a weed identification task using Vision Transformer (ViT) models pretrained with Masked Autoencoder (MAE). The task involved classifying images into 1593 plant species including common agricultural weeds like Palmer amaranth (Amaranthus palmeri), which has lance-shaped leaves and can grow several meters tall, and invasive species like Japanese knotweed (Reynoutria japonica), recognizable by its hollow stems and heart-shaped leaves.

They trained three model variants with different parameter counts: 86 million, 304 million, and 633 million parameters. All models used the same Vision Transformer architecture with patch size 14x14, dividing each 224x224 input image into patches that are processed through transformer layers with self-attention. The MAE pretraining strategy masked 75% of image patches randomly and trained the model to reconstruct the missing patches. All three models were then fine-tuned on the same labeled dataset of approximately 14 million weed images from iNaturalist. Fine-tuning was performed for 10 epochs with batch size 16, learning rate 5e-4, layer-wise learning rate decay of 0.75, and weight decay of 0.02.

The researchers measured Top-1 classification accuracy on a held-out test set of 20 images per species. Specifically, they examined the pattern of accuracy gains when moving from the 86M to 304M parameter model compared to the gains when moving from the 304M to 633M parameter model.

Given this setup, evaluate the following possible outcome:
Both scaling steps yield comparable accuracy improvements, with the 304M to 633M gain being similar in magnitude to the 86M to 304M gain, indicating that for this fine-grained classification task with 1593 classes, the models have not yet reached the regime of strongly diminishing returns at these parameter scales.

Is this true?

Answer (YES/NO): NO